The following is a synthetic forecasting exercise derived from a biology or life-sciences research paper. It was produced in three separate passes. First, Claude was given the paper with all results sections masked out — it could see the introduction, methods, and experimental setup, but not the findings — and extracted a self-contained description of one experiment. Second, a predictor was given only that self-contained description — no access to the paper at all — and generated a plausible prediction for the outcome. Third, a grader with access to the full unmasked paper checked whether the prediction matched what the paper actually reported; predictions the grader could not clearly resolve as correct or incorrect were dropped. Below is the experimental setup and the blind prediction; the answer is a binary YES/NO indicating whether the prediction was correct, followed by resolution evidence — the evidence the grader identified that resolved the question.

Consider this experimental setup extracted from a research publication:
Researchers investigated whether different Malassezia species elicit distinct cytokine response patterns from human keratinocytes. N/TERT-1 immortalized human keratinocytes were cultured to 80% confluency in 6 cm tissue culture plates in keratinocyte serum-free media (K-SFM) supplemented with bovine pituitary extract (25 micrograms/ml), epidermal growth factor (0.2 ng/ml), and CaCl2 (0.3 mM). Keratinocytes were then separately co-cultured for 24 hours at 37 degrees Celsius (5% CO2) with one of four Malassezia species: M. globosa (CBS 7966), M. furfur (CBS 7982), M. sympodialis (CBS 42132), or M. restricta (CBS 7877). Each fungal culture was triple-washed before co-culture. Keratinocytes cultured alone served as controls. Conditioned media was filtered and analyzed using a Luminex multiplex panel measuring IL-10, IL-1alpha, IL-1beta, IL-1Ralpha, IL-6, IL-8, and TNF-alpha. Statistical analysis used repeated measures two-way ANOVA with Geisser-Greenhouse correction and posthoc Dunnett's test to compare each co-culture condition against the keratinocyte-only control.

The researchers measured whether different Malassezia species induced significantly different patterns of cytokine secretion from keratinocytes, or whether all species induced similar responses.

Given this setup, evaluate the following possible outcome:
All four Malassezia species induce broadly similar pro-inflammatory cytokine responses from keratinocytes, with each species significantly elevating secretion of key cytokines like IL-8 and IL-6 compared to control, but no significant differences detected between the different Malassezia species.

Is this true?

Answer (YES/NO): NO